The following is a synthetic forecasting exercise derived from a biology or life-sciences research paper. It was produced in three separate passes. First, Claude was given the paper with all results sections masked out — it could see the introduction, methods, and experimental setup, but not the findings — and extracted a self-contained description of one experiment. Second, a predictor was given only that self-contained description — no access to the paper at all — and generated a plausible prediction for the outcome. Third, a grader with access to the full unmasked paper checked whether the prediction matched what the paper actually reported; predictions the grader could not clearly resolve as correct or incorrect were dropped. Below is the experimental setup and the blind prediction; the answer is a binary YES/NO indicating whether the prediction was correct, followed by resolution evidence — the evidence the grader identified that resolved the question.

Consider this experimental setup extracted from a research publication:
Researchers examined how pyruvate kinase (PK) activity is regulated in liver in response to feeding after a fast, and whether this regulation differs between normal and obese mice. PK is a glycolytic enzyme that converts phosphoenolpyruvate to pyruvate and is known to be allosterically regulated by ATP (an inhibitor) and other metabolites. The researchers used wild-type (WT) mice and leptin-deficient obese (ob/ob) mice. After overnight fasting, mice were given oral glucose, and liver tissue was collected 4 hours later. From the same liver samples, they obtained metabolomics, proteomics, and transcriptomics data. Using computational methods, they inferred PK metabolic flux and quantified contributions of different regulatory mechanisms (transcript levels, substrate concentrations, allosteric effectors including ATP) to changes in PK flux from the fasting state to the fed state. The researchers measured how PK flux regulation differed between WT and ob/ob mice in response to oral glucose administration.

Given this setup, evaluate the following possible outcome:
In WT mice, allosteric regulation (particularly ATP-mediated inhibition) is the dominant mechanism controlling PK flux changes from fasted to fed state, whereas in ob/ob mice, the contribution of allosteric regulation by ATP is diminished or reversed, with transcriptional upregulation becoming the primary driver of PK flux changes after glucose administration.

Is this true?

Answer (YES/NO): NO